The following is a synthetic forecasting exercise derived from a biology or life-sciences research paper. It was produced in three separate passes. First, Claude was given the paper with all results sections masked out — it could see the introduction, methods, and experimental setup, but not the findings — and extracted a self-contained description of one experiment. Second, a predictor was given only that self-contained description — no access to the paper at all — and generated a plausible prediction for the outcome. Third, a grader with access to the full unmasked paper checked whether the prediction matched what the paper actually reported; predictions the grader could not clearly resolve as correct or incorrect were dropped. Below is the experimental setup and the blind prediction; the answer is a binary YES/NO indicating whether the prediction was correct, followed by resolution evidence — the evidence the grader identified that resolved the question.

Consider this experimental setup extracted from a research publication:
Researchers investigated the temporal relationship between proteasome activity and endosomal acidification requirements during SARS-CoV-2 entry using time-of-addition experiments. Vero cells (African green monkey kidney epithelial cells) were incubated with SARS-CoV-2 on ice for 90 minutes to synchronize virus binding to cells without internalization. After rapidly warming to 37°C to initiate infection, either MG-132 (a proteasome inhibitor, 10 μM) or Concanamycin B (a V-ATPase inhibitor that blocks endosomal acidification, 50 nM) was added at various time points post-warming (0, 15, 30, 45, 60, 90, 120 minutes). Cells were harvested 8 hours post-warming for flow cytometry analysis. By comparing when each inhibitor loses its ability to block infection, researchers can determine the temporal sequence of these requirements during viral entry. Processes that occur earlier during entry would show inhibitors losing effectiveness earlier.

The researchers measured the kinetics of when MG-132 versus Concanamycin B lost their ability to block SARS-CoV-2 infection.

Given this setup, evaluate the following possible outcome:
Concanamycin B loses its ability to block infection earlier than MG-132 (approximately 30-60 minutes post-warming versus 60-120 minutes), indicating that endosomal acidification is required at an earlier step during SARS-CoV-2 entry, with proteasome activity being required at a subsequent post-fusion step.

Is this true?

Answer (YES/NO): NO